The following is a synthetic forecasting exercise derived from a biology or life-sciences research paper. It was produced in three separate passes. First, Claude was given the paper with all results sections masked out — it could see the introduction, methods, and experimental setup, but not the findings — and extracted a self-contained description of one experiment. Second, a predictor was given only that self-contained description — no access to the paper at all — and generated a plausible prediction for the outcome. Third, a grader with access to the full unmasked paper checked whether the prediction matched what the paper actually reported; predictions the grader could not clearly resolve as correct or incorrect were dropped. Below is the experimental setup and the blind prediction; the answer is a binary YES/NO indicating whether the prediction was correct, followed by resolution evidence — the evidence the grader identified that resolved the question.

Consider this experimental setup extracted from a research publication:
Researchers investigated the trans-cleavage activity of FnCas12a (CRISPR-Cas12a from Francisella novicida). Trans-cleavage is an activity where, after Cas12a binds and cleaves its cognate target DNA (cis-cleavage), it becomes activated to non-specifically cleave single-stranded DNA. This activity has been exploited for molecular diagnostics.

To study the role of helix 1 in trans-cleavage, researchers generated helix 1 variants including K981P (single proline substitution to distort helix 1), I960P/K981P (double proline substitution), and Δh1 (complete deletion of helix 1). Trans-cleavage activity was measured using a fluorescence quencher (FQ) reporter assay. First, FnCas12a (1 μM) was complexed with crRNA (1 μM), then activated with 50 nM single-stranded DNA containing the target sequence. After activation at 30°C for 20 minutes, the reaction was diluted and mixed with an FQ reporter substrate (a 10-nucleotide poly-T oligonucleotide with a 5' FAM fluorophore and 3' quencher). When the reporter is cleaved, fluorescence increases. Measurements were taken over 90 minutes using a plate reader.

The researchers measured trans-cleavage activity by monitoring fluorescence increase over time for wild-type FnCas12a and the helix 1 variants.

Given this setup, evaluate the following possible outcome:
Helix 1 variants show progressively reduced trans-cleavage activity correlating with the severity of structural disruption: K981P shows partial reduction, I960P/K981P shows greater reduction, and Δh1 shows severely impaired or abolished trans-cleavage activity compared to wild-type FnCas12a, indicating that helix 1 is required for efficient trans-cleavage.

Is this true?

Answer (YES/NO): YES